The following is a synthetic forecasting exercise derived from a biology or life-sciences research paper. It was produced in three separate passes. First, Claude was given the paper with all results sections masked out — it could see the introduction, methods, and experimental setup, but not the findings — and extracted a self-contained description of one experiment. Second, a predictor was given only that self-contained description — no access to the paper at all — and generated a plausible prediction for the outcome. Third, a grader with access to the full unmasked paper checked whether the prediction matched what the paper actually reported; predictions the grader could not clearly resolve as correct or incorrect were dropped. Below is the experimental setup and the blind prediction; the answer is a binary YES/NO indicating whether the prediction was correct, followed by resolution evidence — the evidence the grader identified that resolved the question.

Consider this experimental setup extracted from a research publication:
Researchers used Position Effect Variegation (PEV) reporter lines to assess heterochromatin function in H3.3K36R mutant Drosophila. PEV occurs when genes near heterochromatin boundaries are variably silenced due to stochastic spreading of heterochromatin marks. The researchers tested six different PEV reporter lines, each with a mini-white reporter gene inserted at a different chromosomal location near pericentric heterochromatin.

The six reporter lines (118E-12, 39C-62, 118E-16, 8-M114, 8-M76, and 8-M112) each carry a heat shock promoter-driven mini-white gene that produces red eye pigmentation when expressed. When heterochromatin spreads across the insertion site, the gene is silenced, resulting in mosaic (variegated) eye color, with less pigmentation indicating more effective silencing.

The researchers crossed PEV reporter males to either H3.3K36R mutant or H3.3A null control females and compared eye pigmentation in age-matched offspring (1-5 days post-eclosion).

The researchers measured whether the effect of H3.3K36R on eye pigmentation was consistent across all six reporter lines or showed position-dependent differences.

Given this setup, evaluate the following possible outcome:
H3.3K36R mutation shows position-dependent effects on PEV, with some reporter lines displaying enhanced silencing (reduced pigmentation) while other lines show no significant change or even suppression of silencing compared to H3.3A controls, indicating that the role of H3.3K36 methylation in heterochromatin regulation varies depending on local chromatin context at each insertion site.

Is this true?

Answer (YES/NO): NO